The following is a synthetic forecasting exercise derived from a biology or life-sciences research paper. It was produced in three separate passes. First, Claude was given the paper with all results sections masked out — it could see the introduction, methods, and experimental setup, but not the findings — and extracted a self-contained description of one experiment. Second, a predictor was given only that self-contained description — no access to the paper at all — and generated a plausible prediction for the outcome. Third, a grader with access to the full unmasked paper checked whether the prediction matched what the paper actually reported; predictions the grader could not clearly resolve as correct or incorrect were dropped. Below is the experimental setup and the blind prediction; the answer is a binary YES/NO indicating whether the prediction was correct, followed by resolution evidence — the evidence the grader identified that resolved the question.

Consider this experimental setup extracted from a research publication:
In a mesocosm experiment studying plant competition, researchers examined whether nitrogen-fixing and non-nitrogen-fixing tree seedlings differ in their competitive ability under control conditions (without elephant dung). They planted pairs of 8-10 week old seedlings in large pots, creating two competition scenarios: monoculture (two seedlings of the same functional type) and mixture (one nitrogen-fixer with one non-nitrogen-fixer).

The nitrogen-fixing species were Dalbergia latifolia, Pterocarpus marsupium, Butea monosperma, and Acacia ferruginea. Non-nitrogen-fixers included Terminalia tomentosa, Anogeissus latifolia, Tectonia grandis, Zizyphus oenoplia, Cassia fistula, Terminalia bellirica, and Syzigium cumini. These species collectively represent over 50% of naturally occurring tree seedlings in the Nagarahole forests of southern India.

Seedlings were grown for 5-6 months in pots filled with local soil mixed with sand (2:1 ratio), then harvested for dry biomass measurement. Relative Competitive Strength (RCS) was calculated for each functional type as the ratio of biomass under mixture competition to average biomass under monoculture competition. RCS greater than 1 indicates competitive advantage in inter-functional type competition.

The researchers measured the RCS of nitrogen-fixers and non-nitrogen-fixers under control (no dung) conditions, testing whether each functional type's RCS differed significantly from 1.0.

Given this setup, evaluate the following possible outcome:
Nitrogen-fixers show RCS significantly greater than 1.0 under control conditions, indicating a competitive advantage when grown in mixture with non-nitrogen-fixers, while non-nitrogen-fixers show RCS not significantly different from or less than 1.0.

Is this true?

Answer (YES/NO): YES